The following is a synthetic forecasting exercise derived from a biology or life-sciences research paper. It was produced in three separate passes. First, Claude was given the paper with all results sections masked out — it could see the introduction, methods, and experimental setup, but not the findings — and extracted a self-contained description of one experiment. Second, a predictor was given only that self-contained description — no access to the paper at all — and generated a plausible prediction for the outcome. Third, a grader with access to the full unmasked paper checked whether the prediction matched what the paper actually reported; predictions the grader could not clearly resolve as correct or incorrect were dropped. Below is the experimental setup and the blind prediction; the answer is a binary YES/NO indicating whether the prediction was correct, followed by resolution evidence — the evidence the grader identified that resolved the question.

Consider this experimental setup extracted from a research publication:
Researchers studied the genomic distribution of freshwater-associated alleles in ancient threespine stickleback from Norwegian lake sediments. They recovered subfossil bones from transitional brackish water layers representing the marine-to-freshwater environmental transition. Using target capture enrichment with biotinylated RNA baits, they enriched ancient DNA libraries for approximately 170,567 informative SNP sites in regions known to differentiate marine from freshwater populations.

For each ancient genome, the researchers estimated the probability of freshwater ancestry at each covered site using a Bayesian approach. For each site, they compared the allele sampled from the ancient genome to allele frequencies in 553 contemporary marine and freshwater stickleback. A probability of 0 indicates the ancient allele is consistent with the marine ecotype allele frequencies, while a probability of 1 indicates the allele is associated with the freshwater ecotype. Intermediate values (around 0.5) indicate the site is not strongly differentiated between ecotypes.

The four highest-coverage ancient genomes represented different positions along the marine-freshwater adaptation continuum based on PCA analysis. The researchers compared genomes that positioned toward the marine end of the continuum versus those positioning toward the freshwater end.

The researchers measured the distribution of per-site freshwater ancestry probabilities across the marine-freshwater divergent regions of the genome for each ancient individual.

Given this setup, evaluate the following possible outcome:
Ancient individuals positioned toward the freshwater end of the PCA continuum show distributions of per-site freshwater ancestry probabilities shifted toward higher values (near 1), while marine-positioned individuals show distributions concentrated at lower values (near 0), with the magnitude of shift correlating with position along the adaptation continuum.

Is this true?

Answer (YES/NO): YES